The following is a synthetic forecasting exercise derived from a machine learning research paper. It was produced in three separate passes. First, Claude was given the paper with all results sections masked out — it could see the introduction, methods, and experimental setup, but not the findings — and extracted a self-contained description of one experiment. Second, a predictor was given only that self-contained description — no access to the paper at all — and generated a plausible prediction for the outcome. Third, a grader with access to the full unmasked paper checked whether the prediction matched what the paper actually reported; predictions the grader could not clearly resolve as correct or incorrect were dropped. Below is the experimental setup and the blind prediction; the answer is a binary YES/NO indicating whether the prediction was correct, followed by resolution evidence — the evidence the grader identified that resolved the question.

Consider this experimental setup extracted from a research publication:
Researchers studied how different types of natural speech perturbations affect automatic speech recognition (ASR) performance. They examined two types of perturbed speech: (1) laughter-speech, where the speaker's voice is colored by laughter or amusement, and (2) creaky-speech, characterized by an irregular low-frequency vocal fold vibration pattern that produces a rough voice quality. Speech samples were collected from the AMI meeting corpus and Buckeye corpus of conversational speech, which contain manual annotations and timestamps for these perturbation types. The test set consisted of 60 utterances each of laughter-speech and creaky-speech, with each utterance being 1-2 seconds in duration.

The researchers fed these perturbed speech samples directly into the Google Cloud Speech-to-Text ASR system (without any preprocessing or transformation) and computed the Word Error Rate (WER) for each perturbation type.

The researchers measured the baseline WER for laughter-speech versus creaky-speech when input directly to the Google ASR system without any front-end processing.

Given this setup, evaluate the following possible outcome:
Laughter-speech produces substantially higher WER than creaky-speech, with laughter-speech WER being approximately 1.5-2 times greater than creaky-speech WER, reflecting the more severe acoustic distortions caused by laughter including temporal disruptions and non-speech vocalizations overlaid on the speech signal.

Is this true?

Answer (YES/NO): NO